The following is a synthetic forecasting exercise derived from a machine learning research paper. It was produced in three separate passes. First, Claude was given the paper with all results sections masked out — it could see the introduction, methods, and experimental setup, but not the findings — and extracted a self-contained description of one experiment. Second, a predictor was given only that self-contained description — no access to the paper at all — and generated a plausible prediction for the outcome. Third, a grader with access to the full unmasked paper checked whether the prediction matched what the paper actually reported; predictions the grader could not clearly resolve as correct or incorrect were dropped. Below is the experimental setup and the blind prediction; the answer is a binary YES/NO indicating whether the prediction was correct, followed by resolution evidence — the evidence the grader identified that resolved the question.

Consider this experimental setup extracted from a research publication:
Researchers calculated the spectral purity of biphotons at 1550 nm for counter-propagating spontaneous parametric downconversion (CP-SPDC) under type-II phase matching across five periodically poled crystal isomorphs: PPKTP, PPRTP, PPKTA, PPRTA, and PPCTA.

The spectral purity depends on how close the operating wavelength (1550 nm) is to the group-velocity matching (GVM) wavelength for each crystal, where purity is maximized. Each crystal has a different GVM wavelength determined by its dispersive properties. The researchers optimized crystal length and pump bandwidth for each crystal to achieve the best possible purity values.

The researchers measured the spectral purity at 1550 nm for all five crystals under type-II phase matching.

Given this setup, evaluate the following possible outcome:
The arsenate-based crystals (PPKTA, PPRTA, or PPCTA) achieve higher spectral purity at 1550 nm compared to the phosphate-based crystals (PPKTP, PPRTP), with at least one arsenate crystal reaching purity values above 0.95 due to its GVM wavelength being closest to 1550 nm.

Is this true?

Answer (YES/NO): YES